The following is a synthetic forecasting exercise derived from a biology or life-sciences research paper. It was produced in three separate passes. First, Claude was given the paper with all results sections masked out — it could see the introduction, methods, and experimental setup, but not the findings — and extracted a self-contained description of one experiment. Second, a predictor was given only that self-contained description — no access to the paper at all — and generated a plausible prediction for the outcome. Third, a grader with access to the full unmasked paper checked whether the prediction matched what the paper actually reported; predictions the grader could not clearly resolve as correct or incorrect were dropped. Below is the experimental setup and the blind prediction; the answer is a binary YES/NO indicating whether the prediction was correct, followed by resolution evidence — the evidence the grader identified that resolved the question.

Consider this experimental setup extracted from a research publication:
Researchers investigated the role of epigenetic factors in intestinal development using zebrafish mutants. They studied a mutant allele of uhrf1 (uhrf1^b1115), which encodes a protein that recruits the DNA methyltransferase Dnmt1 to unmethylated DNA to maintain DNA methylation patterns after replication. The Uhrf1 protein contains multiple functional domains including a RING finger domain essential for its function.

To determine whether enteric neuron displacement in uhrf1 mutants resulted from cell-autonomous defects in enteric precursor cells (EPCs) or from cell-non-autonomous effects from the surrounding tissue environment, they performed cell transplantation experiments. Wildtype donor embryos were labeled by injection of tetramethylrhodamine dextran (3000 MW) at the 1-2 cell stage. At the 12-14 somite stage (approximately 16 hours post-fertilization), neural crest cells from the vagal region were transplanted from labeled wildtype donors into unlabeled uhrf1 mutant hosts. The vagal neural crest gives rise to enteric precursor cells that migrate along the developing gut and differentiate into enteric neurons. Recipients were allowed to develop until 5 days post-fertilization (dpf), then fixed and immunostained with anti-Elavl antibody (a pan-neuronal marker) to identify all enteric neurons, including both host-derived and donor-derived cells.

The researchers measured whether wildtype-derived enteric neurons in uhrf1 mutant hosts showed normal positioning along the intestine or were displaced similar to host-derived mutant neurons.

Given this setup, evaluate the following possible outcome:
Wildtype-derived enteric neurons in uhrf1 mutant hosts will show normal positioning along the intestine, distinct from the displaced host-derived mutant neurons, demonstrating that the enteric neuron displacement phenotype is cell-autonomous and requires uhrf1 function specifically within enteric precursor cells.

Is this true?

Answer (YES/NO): NO